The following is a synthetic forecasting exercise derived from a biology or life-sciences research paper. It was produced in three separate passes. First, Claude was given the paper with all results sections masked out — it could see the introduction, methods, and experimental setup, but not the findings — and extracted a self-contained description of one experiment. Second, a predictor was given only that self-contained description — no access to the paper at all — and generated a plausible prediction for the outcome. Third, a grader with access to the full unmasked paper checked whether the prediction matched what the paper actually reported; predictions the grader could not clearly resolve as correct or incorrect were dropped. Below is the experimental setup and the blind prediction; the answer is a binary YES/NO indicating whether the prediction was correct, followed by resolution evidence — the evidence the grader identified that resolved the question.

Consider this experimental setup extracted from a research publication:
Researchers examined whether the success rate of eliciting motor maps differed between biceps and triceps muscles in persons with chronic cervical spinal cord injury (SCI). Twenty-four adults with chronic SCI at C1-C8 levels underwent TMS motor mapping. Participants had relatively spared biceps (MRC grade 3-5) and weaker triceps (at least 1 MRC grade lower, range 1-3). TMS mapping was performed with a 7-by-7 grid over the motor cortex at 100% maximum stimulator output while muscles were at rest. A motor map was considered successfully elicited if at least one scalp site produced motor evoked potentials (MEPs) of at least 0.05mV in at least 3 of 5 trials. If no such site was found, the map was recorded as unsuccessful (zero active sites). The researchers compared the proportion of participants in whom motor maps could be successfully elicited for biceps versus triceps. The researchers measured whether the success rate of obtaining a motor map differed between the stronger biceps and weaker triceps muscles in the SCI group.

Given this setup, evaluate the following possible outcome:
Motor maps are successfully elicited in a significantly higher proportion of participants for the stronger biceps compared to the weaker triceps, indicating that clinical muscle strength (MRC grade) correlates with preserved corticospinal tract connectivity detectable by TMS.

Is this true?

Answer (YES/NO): NO